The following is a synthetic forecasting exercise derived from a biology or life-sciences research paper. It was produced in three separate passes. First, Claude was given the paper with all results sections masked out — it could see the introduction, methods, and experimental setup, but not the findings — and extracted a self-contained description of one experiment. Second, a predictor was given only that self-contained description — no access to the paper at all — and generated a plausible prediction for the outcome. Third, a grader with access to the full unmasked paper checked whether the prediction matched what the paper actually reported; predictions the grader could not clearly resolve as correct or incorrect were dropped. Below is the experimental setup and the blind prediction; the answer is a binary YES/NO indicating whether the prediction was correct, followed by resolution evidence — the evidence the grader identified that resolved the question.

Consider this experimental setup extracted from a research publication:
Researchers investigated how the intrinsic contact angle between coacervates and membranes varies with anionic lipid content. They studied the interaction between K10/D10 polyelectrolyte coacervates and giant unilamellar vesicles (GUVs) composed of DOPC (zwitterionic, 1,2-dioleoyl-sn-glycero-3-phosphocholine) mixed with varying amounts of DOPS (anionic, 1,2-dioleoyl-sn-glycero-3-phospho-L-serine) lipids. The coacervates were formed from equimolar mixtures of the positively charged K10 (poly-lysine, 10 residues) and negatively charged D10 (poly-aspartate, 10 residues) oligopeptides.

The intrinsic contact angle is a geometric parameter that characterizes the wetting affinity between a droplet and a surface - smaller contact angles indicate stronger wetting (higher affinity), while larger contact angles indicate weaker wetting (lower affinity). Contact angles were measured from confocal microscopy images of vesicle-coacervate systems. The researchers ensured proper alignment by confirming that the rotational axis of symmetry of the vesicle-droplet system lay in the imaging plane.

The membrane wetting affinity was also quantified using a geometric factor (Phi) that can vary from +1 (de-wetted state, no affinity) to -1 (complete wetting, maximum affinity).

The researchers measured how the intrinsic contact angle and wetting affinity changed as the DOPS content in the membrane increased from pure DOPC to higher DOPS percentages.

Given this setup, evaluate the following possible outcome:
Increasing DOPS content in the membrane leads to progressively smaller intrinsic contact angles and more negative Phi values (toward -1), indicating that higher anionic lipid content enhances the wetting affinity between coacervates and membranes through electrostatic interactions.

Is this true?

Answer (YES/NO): NO